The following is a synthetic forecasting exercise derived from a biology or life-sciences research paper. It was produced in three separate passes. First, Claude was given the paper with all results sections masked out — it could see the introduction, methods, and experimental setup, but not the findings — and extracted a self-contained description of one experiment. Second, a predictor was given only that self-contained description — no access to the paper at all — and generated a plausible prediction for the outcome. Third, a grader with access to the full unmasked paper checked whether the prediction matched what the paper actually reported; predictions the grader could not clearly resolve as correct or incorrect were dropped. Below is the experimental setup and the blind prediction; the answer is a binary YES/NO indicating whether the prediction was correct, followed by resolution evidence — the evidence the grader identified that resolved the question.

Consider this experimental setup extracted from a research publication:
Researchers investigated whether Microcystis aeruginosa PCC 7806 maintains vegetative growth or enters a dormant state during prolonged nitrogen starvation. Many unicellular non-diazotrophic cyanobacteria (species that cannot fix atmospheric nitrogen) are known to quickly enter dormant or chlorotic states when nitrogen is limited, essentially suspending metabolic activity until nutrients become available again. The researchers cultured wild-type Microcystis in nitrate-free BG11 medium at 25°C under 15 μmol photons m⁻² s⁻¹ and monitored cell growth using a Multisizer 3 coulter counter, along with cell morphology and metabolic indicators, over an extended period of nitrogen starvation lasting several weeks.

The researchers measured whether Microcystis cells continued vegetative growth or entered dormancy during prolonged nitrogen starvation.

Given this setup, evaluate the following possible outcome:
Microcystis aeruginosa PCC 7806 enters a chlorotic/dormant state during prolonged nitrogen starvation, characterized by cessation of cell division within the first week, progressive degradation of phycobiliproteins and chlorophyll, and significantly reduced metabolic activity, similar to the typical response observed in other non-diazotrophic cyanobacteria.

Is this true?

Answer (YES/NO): NO